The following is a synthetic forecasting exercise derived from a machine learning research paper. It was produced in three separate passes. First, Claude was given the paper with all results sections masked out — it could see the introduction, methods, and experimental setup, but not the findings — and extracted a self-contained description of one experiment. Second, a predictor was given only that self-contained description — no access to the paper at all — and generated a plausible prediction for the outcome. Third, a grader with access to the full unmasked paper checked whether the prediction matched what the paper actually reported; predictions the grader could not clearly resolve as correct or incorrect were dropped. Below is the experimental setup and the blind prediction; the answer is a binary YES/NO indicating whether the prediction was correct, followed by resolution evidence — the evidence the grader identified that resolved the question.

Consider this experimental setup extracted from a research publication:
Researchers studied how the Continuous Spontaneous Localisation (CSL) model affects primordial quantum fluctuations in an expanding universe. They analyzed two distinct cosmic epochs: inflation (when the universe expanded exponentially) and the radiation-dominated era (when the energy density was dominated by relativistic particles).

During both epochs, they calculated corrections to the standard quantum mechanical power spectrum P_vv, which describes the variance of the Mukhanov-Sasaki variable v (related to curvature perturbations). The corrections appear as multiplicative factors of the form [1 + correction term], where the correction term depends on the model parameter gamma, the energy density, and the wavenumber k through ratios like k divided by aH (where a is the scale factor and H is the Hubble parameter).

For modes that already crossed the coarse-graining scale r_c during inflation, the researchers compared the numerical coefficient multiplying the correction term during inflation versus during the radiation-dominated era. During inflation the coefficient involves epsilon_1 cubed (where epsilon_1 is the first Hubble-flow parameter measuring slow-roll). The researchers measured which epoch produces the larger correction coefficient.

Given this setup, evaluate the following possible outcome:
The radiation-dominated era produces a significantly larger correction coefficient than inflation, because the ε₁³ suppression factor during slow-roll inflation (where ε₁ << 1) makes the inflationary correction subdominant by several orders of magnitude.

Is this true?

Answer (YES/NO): YES